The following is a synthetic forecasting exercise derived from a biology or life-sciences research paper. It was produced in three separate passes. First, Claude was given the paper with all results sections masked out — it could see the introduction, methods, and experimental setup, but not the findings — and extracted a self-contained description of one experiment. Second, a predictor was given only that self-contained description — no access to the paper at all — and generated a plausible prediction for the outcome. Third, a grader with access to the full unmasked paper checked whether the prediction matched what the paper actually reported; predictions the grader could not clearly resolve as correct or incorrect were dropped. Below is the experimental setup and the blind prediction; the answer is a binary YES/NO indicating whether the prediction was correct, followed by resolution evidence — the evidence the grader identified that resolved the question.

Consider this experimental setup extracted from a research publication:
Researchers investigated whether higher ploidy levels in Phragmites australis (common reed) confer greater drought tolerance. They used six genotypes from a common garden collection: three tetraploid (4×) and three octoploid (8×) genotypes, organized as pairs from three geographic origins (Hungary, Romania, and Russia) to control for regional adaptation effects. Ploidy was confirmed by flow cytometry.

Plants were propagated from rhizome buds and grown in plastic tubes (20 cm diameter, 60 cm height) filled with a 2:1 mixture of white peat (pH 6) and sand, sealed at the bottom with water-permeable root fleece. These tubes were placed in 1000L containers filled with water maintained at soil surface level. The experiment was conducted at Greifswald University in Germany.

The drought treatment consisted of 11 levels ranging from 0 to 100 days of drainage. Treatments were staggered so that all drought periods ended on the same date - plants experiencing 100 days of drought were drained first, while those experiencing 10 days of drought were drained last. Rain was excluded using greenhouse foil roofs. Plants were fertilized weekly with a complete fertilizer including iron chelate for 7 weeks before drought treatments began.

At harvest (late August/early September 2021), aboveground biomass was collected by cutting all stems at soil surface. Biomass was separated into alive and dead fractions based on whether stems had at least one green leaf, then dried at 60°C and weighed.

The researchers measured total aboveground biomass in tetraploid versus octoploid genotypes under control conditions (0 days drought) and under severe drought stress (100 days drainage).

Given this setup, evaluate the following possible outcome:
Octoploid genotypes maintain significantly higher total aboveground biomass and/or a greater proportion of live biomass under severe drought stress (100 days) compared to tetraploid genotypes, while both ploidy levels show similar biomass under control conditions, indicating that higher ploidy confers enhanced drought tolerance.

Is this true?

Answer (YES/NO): NO